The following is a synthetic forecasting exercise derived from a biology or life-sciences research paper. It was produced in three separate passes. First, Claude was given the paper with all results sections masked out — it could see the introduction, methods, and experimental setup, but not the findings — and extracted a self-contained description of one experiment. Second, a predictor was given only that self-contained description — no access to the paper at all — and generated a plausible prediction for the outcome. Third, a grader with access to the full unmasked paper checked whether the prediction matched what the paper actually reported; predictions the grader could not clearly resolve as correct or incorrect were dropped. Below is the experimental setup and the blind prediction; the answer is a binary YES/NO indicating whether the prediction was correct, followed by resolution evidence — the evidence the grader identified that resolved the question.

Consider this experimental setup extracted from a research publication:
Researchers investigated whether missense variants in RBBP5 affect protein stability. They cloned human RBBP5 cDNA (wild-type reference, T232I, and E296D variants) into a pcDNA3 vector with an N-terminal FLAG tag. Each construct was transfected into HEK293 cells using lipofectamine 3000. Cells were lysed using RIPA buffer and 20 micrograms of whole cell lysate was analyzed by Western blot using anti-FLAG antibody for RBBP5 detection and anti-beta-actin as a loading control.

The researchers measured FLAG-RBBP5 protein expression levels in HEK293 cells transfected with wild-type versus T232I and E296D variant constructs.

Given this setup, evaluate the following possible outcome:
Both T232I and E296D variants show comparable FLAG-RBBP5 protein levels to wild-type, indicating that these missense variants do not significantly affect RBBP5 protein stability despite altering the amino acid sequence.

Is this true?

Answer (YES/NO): YES